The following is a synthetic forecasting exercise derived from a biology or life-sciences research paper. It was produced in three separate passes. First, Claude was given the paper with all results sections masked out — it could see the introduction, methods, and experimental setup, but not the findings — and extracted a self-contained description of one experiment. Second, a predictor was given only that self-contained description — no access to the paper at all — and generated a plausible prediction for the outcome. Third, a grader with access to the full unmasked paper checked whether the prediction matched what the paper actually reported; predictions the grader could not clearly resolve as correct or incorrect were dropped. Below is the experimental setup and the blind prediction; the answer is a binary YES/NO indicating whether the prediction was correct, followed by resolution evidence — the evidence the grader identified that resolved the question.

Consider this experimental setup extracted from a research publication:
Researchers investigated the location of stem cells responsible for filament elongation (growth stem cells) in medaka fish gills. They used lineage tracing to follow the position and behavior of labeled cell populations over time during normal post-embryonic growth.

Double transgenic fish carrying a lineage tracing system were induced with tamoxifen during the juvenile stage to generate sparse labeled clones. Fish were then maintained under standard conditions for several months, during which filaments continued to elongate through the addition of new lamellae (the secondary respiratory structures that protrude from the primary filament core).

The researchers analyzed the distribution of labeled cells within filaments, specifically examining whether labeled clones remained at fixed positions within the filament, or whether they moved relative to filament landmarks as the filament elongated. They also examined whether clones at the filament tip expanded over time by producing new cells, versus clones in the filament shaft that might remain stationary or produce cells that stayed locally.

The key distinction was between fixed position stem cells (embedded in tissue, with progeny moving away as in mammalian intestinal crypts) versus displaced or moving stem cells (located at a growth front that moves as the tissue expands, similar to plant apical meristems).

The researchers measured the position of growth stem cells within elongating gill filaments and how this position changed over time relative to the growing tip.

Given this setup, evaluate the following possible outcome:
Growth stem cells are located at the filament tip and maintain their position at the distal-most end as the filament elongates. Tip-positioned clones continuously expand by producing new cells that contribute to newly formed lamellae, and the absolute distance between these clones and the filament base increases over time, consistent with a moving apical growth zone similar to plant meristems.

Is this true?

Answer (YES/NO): YES